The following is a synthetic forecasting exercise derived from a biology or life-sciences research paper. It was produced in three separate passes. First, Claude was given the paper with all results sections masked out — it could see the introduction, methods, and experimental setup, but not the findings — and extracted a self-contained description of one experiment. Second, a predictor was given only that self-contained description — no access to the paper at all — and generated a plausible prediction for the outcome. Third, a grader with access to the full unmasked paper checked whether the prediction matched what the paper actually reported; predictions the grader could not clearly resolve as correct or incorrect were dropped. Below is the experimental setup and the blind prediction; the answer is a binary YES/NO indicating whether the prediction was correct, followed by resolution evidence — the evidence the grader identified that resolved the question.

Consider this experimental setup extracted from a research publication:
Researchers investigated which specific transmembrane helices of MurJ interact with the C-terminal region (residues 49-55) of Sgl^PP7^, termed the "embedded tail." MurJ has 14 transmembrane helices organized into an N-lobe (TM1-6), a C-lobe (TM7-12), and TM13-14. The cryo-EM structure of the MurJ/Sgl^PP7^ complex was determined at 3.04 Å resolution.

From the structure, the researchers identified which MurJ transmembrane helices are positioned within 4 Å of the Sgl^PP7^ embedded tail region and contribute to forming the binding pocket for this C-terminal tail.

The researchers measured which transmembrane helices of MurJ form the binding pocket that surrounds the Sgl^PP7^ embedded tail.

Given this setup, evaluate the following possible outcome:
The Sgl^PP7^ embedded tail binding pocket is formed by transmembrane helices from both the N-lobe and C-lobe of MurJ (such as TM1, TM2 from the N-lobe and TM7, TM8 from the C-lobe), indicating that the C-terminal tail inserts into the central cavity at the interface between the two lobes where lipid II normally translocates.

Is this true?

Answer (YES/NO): NO